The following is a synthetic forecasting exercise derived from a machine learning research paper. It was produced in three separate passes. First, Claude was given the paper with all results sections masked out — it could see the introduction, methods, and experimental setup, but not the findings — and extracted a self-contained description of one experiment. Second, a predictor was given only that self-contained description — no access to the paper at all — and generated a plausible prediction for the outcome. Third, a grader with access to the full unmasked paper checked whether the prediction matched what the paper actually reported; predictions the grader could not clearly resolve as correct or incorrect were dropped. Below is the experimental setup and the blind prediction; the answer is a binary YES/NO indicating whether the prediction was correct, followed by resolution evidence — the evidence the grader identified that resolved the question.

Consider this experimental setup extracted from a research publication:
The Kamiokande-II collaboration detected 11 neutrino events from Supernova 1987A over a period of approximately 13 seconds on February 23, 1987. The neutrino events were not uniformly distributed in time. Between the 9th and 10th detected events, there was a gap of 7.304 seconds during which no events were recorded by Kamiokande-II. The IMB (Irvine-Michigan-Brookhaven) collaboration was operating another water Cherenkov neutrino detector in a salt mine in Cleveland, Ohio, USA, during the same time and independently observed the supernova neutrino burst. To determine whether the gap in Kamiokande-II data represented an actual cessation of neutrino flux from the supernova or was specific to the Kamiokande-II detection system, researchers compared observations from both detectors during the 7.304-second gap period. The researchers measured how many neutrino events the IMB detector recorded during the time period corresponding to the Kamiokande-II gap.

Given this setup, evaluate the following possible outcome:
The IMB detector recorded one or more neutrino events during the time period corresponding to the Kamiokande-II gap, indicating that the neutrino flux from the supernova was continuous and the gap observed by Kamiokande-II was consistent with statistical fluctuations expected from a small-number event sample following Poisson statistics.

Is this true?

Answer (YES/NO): NO